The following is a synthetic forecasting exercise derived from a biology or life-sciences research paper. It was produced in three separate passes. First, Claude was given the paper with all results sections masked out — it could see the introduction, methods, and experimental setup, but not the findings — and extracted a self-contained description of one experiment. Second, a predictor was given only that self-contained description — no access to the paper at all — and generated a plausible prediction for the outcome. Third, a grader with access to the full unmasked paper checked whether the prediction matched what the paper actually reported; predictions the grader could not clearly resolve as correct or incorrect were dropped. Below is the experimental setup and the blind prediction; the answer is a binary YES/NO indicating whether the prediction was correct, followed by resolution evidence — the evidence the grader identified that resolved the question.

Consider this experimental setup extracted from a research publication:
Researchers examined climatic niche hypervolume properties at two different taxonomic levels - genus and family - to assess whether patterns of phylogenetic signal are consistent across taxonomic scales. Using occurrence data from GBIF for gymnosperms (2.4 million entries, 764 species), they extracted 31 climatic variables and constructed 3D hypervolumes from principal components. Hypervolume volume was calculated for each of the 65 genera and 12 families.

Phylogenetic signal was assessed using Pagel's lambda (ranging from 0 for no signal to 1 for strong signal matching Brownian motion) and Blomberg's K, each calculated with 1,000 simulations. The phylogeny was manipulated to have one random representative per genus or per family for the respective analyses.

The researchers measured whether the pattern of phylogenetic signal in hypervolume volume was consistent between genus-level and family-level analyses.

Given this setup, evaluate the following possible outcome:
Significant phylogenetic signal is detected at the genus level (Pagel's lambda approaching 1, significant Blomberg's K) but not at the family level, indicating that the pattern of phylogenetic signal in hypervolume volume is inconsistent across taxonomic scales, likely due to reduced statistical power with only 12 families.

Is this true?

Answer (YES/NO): NO